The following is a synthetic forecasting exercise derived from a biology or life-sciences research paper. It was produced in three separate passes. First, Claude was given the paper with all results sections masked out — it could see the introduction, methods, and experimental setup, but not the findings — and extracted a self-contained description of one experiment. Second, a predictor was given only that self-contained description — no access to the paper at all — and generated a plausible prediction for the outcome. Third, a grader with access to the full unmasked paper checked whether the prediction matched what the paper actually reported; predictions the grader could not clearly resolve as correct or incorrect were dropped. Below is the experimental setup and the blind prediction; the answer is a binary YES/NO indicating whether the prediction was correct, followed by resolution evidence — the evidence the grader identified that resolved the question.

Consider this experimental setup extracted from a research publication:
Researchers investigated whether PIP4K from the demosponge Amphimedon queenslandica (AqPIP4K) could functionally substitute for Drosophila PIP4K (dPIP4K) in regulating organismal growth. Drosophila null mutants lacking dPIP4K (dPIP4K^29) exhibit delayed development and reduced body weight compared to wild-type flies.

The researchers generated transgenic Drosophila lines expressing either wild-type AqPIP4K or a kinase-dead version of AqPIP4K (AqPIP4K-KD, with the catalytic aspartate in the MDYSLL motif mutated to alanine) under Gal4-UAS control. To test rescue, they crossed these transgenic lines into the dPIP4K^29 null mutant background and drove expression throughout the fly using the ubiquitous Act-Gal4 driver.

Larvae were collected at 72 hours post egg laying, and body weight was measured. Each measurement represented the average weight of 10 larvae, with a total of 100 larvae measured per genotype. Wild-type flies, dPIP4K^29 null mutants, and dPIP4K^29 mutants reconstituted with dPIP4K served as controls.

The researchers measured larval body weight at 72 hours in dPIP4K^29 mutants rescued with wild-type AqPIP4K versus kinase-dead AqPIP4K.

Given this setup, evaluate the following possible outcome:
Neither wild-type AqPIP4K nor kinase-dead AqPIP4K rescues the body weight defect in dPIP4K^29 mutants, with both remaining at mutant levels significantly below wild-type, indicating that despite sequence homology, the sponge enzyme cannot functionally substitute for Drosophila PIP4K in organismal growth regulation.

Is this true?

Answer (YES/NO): NO